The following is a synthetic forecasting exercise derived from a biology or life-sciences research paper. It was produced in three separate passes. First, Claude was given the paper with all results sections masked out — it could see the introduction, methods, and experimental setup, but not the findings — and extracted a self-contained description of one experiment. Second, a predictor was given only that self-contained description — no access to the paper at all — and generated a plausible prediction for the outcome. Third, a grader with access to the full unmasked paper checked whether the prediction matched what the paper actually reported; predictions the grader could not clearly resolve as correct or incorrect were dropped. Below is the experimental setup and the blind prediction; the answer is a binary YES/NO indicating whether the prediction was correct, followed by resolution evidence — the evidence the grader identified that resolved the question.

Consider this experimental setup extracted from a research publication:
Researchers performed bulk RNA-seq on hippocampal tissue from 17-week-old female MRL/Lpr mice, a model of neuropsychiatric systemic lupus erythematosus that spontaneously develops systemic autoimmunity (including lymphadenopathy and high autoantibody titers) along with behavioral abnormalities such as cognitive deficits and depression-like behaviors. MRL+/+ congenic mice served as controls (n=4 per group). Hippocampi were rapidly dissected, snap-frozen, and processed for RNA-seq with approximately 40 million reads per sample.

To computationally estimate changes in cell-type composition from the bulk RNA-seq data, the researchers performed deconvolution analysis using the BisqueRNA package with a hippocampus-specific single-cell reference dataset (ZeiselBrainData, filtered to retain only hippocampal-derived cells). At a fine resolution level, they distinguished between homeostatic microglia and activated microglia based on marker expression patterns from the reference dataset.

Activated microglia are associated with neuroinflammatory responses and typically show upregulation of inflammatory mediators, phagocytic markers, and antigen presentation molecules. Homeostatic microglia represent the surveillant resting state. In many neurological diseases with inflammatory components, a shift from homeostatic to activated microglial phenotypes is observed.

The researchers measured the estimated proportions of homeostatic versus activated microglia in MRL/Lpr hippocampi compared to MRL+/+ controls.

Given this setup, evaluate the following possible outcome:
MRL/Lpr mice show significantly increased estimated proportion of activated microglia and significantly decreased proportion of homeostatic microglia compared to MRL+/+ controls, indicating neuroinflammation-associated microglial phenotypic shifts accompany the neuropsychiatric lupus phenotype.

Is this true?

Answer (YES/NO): NO